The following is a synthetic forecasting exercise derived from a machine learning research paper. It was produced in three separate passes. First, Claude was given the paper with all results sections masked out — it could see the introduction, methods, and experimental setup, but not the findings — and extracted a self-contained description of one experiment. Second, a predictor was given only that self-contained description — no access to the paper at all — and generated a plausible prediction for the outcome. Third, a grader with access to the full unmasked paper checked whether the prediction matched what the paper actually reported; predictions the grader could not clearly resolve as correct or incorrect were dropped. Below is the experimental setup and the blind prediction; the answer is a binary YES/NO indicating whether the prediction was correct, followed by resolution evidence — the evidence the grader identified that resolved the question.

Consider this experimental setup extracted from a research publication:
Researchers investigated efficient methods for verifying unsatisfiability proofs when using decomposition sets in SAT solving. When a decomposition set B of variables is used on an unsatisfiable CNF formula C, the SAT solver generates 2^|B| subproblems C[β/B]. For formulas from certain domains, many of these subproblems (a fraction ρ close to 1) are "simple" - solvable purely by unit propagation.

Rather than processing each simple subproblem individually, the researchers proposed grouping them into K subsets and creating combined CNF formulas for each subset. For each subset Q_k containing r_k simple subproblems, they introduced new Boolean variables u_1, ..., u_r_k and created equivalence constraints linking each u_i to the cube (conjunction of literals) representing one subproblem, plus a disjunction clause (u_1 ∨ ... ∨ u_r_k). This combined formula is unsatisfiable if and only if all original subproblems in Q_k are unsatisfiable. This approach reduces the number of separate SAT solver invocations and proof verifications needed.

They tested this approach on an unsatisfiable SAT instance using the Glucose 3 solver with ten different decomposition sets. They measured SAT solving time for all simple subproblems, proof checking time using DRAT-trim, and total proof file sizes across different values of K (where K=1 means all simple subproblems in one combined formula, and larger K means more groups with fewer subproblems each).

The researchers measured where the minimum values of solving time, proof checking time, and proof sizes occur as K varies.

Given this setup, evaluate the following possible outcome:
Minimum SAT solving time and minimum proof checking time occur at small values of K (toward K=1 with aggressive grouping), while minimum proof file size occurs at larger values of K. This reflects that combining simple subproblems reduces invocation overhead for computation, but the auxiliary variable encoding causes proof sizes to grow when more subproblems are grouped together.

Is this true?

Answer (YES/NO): NO